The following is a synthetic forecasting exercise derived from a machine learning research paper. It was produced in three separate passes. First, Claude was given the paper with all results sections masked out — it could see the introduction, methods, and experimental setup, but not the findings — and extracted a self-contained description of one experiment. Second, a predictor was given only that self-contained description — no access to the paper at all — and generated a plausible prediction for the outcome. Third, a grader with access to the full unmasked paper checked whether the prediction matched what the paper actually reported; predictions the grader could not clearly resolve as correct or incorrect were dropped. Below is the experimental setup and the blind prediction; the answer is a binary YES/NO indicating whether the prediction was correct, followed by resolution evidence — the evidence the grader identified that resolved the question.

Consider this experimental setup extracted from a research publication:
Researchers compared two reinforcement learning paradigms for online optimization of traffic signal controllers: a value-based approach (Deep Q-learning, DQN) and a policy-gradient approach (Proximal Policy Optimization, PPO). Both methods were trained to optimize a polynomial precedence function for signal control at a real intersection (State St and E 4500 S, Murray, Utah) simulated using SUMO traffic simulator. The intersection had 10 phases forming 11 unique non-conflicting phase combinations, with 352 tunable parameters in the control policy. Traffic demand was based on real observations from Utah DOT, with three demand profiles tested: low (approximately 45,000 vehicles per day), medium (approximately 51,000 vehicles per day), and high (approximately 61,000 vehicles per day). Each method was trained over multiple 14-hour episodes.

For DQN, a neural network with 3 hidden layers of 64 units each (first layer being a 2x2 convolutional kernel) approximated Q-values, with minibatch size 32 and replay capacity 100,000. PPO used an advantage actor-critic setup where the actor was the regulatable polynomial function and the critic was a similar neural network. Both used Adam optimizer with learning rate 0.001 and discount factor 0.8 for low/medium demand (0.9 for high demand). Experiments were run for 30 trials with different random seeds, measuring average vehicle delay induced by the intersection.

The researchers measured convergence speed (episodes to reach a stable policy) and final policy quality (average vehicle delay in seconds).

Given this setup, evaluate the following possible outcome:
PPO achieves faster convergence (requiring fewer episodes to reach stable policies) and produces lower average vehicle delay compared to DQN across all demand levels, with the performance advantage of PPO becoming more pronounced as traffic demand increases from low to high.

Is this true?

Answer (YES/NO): NO